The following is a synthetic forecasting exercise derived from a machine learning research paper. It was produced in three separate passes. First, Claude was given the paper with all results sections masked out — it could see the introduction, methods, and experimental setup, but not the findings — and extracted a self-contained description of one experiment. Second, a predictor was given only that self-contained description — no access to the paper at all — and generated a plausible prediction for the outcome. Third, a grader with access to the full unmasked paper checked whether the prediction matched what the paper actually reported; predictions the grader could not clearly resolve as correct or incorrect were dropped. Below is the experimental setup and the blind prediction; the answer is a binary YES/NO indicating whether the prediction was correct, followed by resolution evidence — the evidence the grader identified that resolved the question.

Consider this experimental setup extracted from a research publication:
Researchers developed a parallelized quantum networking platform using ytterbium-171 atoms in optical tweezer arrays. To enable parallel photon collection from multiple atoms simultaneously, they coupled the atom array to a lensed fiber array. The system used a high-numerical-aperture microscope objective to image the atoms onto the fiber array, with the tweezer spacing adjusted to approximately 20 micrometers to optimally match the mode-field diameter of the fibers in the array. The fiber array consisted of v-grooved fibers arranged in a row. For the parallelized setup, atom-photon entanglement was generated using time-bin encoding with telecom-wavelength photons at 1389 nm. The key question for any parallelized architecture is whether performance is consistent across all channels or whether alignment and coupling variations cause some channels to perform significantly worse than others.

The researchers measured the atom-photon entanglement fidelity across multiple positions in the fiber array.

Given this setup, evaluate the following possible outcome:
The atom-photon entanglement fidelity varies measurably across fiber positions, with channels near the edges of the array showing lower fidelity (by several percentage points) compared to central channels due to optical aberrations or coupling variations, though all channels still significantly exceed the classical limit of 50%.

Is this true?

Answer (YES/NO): NO